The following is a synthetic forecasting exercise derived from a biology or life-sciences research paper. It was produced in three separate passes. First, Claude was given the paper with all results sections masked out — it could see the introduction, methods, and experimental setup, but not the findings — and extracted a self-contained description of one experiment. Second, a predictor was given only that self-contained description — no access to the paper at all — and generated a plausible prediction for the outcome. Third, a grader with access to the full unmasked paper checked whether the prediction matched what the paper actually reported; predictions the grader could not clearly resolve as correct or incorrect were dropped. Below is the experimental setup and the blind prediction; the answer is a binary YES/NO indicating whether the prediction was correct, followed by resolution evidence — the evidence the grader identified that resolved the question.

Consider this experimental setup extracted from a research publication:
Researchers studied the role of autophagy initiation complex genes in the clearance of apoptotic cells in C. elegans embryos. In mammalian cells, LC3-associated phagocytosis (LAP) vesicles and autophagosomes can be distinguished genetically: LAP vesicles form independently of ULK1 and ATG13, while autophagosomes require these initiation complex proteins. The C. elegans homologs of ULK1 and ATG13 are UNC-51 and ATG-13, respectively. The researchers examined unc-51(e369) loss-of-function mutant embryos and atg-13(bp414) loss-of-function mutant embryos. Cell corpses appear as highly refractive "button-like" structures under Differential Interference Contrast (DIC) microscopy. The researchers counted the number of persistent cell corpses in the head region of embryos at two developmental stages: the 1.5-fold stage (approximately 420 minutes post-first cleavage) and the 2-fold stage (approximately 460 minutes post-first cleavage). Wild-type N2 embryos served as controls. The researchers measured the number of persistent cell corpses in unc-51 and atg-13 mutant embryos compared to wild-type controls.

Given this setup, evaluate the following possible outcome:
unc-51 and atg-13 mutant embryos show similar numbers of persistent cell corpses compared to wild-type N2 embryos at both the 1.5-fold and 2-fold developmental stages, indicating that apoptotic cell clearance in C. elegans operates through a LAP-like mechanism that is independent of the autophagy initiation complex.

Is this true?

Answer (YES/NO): NO